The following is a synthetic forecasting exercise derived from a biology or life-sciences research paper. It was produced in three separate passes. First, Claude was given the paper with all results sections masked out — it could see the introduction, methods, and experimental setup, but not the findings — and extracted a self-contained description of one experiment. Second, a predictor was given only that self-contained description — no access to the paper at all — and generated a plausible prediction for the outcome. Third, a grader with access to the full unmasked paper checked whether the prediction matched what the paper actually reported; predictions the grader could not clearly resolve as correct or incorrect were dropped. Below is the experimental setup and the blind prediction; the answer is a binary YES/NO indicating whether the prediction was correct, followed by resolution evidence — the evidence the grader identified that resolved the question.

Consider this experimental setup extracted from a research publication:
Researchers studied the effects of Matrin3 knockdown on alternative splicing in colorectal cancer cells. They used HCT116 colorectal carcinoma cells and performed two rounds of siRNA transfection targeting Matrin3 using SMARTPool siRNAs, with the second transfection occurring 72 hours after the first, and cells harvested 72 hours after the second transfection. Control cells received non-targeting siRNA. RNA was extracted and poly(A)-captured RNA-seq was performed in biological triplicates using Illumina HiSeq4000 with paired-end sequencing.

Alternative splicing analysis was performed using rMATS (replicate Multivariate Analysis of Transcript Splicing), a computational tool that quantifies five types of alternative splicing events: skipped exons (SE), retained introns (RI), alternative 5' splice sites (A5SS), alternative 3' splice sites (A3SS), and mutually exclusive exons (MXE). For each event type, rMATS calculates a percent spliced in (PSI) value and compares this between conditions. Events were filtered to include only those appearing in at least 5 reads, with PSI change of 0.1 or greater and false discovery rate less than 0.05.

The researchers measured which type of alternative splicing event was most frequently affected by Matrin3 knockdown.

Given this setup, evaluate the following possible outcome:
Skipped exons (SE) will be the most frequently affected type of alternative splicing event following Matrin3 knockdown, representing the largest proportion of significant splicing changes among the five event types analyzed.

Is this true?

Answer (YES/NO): YES